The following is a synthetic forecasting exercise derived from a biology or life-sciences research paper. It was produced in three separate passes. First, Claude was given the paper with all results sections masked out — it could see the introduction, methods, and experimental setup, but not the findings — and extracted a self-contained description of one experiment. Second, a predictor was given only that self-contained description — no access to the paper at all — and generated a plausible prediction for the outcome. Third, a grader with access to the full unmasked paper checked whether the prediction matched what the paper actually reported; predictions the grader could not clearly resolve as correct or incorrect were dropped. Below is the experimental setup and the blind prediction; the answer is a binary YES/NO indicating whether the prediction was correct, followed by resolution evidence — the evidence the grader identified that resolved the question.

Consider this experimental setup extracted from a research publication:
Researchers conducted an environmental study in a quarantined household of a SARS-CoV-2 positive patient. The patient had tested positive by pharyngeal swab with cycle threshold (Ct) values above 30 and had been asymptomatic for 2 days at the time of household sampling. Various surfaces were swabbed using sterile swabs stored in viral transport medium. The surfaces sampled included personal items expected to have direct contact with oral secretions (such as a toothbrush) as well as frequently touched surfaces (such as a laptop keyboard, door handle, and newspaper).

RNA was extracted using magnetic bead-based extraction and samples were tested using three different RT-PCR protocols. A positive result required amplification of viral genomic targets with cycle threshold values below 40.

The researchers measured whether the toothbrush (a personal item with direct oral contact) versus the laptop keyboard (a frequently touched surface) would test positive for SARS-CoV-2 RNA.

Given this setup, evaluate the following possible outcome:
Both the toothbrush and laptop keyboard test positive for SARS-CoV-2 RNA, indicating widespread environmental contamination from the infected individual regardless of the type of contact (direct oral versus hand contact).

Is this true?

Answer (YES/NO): NO